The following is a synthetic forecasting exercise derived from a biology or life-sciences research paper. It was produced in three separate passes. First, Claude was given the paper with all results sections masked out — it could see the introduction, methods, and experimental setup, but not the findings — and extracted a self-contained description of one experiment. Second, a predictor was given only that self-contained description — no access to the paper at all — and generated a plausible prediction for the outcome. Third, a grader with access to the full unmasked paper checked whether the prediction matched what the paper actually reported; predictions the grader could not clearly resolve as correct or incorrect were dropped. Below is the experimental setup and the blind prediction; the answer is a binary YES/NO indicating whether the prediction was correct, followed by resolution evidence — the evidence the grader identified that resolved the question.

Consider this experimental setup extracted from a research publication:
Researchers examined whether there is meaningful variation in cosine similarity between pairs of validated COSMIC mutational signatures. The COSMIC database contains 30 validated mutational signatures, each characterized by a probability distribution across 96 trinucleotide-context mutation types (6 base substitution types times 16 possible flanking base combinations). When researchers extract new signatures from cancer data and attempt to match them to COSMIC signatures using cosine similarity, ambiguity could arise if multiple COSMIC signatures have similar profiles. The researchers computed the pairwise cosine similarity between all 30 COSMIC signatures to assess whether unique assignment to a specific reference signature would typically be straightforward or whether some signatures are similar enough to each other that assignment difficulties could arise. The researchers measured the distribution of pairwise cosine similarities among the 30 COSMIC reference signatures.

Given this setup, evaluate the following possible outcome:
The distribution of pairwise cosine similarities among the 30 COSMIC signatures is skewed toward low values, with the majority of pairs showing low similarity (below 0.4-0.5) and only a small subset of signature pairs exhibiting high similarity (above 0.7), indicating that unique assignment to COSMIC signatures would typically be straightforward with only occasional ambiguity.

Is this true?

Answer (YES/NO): NO